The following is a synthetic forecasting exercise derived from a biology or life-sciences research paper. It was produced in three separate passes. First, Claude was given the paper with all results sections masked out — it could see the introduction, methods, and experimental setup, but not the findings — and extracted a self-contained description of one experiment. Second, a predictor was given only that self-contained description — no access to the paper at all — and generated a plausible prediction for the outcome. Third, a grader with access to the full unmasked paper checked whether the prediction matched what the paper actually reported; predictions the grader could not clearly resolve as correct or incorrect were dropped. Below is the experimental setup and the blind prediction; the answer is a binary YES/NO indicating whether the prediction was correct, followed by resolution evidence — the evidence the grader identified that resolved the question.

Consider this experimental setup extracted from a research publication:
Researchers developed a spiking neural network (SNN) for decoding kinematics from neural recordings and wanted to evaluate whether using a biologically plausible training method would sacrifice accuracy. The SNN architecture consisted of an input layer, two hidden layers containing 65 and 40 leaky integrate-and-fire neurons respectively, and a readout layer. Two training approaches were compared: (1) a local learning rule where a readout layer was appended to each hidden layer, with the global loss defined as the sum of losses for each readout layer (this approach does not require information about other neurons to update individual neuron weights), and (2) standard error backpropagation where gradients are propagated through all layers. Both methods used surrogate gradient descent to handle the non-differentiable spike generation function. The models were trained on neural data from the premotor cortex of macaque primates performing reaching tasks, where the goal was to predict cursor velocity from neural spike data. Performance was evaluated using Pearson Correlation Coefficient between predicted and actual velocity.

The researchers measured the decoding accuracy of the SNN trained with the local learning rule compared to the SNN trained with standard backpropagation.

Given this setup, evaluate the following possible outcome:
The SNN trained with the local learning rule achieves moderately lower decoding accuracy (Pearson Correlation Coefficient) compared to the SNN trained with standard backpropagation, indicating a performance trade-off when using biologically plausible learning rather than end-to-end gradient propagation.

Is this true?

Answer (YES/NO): NO